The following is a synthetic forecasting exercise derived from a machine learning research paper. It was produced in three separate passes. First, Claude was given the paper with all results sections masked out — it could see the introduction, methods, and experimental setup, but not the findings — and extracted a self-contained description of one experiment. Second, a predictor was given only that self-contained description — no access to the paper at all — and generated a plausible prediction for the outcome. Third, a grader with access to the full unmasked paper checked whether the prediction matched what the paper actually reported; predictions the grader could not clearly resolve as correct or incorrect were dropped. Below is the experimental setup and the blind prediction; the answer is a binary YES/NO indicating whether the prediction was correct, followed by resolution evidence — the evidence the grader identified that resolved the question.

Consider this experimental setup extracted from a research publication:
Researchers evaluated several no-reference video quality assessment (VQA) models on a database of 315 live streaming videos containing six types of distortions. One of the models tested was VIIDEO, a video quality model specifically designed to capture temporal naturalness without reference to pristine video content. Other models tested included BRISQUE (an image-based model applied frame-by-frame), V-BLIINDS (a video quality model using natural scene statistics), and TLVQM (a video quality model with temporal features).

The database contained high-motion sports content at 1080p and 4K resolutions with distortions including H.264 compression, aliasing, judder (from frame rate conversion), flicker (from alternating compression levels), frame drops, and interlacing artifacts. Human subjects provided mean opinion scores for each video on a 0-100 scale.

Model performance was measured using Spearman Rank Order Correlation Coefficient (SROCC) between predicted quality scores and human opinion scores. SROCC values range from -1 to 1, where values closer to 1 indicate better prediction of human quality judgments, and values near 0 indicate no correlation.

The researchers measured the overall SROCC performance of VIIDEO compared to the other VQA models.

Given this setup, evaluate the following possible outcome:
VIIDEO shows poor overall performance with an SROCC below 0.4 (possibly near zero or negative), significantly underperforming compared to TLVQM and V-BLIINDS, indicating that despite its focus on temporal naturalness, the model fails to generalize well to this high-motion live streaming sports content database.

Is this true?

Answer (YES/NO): YES